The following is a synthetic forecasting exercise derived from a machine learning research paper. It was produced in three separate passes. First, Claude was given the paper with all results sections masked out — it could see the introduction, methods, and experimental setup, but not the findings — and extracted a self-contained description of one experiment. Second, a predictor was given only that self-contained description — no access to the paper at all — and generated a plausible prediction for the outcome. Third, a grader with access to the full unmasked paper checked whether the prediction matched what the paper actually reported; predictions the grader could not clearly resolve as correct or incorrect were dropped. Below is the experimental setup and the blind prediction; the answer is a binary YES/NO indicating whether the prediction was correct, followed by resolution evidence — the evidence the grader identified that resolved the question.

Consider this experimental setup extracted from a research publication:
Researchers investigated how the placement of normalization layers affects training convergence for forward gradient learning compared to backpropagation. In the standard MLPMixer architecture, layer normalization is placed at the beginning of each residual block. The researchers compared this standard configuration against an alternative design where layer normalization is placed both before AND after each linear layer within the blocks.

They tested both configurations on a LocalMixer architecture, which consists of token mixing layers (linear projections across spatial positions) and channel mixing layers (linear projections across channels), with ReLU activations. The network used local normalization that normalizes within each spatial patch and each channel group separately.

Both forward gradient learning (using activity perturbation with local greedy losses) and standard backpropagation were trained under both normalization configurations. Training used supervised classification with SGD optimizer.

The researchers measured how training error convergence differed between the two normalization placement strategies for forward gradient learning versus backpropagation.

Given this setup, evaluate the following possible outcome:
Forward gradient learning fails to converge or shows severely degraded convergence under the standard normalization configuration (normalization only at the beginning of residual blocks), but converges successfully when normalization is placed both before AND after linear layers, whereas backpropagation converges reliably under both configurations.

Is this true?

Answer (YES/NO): NO